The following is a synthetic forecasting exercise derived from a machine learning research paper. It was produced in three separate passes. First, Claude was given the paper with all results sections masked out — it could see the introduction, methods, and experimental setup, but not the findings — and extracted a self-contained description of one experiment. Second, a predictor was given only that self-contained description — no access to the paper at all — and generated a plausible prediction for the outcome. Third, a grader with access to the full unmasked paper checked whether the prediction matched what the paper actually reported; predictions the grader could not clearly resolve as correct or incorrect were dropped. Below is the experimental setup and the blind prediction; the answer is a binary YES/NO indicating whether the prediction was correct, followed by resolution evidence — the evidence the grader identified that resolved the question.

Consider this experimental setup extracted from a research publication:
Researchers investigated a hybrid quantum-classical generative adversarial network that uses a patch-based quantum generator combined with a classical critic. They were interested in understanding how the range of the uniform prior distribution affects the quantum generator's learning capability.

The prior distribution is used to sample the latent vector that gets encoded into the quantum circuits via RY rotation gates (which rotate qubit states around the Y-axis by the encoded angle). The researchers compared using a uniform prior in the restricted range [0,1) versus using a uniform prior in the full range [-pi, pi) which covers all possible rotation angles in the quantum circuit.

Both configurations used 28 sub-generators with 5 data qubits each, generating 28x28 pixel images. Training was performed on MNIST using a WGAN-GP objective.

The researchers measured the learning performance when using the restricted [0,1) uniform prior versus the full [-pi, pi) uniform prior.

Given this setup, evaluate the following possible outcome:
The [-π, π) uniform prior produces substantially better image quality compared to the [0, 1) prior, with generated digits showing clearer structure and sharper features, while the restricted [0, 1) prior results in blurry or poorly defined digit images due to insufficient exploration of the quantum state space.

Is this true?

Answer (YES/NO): NO